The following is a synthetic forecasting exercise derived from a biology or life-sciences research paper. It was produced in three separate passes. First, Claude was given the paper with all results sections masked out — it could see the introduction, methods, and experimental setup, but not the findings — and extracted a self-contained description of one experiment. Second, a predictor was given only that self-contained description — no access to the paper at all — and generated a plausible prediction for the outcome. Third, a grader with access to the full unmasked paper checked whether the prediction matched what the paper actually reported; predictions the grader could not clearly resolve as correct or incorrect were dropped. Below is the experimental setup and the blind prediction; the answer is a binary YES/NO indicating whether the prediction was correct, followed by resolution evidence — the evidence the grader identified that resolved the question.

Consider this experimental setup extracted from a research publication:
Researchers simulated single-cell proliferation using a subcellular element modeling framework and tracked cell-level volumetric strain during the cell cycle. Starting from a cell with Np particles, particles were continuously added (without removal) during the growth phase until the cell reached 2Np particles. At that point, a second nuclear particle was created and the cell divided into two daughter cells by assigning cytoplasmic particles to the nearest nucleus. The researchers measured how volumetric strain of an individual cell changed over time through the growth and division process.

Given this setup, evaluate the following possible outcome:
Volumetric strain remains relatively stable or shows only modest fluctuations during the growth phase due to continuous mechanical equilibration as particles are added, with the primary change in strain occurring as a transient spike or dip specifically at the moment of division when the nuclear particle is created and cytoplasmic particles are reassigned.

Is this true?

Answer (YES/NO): NO